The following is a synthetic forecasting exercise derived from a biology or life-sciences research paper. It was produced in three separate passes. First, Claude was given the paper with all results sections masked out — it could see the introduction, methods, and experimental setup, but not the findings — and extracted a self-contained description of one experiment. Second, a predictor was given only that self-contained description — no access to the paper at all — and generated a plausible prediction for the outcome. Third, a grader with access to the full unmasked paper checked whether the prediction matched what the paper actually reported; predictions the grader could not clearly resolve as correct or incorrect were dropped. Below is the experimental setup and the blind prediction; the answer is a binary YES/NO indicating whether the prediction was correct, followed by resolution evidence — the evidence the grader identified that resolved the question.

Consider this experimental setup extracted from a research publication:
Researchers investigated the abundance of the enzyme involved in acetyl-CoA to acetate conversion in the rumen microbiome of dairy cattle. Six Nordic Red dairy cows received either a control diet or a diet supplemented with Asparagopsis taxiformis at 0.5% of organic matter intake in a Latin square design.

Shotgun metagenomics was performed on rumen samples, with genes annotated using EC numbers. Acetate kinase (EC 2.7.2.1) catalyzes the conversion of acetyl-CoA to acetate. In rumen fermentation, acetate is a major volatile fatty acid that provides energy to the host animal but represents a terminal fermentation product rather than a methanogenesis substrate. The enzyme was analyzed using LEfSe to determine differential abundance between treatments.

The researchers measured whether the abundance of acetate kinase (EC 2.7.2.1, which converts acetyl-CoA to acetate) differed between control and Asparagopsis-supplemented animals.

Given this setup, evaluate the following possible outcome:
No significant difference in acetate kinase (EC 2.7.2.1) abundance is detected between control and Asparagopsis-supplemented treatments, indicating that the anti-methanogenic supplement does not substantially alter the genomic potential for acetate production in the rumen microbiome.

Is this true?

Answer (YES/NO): NO